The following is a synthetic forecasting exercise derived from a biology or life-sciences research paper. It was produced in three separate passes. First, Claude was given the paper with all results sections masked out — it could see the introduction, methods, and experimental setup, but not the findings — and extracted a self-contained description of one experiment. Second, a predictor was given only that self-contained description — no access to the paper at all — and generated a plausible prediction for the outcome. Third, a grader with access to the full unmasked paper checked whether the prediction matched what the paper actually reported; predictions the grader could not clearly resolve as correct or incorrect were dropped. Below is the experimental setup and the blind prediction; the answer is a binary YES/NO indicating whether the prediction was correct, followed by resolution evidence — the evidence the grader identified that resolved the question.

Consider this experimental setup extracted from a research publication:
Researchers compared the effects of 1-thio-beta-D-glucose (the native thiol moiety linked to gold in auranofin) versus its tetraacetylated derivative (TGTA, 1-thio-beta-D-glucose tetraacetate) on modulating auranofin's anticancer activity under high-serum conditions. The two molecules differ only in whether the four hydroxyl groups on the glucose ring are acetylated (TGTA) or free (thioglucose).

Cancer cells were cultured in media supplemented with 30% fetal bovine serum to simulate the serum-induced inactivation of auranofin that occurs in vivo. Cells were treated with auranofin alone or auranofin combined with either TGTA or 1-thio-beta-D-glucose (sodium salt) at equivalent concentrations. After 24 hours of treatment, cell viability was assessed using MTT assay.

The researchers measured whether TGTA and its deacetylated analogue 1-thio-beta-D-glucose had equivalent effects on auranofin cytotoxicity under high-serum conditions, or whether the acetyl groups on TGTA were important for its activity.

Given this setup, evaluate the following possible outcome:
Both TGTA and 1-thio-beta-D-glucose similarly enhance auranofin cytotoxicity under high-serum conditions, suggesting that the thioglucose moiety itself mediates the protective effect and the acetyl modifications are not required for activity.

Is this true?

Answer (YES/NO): NO